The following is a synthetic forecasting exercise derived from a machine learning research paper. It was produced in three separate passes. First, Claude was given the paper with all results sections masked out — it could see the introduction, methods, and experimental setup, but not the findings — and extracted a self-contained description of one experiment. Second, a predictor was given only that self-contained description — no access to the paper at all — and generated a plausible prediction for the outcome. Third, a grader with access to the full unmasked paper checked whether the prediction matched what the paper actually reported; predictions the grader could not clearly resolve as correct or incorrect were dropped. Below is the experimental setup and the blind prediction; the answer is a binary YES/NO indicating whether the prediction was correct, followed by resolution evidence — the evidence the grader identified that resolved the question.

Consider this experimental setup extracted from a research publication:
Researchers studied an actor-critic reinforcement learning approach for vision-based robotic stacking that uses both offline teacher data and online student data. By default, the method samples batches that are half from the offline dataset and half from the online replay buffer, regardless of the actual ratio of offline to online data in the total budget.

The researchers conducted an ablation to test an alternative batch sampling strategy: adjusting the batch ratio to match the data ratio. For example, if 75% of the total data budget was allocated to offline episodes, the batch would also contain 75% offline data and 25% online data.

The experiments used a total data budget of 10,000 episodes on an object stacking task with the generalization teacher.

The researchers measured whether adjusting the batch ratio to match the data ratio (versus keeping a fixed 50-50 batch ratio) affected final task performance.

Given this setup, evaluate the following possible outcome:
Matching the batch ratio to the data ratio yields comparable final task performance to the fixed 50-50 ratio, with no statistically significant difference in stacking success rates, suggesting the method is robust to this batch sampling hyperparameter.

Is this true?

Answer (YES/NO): YES